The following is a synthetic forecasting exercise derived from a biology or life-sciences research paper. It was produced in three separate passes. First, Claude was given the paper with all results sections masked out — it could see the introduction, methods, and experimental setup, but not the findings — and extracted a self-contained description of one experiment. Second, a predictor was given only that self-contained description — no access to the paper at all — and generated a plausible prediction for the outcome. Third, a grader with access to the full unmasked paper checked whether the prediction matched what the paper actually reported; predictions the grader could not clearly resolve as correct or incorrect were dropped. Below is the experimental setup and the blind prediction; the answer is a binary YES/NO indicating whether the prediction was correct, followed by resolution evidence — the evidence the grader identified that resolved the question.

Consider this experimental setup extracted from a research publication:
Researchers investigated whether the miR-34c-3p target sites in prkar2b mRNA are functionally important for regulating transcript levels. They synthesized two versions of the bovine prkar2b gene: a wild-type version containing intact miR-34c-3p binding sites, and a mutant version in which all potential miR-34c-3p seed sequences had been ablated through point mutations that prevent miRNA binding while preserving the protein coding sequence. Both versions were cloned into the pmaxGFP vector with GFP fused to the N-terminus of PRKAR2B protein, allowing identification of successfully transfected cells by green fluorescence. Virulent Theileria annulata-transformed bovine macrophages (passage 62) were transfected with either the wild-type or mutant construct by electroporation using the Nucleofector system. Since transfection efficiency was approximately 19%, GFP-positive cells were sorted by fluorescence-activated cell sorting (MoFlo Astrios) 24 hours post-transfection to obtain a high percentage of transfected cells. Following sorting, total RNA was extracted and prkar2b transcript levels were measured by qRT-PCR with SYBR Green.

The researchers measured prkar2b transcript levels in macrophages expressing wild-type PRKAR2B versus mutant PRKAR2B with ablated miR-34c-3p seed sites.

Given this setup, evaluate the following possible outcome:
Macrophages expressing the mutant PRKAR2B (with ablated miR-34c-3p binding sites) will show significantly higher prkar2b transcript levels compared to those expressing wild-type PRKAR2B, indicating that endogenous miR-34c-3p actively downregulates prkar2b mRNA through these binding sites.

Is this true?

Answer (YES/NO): YES